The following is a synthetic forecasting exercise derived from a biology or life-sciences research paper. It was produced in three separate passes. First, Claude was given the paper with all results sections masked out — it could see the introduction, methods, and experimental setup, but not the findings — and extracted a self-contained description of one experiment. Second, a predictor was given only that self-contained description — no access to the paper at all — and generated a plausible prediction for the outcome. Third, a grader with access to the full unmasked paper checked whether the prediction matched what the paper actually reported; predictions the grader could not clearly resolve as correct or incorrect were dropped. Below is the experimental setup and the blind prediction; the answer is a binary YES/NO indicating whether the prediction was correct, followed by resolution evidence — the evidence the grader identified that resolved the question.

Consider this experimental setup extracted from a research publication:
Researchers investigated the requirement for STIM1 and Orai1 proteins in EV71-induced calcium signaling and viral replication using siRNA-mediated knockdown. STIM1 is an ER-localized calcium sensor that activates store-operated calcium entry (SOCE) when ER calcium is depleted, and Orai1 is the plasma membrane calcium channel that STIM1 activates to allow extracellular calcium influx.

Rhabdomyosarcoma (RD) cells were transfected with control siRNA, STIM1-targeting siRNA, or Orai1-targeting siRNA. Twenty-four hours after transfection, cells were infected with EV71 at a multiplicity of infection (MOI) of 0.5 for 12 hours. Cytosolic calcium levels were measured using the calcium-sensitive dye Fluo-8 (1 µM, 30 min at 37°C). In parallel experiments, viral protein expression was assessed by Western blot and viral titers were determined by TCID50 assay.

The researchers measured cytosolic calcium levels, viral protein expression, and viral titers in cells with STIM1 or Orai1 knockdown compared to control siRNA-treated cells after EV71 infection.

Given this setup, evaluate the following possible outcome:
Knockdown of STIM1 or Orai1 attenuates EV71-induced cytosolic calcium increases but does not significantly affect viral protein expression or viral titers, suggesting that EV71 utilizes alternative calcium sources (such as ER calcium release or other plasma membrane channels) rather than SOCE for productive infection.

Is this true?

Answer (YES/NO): NO